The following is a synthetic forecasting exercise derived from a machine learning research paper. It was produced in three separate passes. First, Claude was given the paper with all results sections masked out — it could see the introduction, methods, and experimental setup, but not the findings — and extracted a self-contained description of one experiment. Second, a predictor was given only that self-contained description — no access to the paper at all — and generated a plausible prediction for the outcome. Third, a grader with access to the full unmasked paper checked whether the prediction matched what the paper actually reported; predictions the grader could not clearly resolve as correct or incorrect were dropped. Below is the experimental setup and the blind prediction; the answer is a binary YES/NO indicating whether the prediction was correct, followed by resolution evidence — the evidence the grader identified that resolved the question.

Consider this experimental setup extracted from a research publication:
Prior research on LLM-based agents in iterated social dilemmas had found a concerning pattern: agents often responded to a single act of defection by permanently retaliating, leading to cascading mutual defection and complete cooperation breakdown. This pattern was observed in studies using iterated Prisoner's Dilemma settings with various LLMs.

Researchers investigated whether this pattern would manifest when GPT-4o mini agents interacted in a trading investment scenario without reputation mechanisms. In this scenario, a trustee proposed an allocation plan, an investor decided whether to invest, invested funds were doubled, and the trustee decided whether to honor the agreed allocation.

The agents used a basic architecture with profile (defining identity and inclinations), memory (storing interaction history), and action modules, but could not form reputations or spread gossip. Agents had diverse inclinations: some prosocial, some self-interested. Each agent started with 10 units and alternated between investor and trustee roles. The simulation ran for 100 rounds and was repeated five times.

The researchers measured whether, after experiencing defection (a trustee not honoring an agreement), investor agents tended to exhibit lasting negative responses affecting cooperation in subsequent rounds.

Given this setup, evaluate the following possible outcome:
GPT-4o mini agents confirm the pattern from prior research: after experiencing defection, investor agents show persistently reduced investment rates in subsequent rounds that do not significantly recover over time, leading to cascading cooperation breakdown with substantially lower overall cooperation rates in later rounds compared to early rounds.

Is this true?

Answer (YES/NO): YES